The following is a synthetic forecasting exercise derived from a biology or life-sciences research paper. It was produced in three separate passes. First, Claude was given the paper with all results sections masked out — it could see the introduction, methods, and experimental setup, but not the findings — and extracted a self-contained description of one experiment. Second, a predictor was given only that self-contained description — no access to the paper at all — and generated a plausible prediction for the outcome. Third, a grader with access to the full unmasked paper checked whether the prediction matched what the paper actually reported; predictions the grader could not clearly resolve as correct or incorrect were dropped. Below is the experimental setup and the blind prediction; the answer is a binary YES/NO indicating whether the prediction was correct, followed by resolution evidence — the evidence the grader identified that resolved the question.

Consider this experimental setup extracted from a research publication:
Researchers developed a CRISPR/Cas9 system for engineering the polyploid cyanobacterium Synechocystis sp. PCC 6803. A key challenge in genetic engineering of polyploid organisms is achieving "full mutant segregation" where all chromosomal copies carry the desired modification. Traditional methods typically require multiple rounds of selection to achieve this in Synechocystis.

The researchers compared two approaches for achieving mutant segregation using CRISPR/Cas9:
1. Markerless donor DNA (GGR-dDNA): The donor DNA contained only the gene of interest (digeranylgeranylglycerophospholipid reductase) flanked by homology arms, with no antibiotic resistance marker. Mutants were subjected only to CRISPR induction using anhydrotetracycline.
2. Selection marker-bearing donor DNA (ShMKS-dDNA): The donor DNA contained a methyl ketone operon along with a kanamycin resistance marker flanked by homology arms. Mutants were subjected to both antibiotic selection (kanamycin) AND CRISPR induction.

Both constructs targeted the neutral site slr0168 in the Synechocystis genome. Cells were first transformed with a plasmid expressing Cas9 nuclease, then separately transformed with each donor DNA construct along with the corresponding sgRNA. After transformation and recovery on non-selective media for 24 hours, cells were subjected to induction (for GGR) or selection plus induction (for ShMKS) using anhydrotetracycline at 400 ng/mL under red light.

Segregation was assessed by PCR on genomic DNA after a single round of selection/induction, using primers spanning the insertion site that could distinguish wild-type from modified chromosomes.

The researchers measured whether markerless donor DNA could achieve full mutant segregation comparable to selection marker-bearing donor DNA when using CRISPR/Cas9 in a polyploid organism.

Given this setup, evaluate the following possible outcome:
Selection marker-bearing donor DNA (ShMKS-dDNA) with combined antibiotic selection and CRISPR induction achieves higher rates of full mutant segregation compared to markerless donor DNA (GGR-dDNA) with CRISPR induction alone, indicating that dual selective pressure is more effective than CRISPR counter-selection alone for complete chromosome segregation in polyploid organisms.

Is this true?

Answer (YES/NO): NO